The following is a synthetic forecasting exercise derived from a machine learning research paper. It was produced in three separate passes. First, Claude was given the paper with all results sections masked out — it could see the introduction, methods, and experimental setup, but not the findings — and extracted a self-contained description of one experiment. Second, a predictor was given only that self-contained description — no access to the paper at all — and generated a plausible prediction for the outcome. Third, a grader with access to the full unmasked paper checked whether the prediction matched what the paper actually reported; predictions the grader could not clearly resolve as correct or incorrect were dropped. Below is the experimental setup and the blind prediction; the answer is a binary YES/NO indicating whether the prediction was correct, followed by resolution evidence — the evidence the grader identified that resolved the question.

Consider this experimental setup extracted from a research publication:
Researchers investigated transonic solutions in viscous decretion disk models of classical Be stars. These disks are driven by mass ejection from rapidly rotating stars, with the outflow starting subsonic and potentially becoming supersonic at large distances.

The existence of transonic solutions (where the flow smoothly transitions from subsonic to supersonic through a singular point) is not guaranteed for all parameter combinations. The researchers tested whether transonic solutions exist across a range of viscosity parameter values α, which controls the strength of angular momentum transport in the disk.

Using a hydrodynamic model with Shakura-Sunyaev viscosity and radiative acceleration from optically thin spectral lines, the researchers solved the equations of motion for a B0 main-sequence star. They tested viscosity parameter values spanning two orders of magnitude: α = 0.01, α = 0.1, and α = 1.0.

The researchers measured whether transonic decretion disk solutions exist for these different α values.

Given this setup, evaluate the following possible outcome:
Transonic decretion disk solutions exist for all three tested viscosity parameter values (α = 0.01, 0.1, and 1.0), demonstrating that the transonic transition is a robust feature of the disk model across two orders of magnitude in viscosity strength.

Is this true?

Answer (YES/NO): YES